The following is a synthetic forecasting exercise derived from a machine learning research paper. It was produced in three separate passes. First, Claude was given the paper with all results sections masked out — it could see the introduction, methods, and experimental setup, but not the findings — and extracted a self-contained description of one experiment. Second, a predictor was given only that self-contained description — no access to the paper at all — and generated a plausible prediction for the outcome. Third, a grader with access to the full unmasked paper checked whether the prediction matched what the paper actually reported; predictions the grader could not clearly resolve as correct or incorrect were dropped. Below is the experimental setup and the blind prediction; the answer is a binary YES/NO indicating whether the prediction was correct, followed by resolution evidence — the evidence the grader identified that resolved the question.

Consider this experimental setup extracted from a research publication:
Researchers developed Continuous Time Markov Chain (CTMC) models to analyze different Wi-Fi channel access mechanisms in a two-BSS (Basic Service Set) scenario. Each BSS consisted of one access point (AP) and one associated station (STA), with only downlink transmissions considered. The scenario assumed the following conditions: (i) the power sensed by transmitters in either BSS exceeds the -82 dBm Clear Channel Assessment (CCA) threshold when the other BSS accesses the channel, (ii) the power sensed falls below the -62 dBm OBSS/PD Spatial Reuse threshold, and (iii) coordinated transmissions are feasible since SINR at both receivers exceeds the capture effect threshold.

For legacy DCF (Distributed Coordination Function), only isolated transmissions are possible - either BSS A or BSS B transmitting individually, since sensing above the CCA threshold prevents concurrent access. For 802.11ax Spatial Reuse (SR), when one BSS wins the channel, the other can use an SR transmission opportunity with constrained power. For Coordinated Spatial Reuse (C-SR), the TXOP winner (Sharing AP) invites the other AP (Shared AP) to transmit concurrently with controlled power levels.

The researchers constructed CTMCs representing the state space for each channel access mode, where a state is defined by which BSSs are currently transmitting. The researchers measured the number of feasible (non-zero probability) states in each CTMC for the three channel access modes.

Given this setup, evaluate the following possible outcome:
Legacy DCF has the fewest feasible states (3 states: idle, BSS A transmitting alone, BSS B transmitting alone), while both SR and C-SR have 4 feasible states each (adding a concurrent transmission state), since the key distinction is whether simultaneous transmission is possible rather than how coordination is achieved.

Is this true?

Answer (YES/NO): NO